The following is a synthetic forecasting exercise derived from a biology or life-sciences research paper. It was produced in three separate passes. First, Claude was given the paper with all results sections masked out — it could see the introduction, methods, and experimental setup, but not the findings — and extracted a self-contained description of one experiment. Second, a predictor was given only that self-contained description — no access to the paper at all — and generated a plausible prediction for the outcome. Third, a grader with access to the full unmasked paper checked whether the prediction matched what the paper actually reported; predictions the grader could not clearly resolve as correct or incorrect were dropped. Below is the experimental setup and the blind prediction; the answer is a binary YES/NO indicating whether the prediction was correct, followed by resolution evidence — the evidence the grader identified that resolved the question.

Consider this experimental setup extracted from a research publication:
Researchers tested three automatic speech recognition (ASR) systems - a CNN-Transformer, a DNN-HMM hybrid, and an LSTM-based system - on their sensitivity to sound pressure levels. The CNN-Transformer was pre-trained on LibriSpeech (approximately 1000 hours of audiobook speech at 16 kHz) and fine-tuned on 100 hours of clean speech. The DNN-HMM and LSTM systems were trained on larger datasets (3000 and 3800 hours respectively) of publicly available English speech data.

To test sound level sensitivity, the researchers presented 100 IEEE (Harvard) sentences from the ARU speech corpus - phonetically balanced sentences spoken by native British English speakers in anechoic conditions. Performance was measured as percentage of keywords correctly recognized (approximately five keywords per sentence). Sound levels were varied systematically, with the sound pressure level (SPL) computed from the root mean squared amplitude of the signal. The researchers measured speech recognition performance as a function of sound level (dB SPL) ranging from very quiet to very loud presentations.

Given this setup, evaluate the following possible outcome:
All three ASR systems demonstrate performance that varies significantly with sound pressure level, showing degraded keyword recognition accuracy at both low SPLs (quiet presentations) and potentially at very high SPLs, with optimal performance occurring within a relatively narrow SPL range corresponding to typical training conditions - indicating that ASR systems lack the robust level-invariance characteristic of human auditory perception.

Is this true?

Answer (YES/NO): NO